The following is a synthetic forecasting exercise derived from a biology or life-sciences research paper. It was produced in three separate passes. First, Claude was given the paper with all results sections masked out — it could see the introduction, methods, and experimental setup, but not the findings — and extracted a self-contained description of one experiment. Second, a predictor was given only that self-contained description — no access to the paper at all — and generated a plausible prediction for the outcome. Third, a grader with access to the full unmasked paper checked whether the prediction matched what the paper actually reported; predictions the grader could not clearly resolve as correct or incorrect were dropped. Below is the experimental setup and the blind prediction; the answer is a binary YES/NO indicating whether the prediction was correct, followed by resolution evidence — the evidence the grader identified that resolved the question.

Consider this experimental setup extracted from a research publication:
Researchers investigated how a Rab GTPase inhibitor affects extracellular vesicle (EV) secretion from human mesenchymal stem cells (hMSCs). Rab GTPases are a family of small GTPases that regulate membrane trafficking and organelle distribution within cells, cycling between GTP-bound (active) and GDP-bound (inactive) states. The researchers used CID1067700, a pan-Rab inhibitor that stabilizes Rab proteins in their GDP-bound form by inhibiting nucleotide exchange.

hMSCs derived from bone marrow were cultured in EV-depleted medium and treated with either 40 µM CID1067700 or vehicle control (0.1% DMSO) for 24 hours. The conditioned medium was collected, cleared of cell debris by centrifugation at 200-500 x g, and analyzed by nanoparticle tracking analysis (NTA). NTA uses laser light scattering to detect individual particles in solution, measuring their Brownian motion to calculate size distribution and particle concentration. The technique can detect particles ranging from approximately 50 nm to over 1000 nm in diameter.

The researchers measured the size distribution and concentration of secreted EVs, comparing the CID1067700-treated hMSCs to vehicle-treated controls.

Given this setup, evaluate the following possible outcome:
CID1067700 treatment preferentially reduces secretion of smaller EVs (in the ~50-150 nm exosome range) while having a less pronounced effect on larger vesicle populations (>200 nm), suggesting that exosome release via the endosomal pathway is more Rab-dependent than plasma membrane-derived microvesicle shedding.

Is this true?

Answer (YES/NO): NO